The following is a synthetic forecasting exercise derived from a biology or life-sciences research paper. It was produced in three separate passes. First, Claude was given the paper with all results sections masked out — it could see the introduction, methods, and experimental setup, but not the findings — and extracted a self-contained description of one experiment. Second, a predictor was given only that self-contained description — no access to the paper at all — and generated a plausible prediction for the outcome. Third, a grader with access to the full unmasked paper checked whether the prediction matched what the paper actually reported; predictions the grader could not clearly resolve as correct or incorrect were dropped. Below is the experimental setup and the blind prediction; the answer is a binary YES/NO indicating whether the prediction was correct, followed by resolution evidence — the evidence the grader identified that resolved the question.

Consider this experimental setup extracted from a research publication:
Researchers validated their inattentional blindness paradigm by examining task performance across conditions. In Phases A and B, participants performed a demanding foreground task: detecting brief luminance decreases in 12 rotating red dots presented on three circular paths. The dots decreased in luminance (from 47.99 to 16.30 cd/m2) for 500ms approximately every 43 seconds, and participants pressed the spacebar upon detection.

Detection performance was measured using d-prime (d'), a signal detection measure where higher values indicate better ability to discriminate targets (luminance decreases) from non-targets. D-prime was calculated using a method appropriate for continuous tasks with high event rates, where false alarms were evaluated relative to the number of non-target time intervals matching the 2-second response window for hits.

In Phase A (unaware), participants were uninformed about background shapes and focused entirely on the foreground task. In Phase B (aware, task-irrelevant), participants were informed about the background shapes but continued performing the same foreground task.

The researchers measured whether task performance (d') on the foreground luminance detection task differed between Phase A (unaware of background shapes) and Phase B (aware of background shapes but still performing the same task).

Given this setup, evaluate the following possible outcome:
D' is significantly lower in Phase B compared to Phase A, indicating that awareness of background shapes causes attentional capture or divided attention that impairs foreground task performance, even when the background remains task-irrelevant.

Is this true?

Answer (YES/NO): NO